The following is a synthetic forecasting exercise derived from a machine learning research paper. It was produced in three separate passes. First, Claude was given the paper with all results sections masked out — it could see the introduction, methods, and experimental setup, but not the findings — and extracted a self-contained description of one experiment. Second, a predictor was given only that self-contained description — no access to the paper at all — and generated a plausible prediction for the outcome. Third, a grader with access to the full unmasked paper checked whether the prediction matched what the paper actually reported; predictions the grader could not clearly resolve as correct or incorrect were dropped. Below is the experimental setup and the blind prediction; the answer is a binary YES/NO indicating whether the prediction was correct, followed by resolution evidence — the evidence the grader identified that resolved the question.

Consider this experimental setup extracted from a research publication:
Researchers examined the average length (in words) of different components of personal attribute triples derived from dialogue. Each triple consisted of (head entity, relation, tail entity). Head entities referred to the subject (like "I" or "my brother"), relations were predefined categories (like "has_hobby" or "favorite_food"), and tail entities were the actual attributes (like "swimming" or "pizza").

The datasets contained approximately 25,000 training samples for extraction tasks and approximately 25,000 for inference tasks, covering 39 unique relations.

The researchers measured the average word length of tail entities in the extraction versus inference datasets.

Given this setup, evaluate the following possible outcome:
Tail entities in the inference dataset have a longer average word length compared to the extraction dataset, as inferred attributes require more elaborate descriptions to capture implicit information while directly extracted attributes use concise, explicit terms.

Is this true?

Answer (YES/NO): YES